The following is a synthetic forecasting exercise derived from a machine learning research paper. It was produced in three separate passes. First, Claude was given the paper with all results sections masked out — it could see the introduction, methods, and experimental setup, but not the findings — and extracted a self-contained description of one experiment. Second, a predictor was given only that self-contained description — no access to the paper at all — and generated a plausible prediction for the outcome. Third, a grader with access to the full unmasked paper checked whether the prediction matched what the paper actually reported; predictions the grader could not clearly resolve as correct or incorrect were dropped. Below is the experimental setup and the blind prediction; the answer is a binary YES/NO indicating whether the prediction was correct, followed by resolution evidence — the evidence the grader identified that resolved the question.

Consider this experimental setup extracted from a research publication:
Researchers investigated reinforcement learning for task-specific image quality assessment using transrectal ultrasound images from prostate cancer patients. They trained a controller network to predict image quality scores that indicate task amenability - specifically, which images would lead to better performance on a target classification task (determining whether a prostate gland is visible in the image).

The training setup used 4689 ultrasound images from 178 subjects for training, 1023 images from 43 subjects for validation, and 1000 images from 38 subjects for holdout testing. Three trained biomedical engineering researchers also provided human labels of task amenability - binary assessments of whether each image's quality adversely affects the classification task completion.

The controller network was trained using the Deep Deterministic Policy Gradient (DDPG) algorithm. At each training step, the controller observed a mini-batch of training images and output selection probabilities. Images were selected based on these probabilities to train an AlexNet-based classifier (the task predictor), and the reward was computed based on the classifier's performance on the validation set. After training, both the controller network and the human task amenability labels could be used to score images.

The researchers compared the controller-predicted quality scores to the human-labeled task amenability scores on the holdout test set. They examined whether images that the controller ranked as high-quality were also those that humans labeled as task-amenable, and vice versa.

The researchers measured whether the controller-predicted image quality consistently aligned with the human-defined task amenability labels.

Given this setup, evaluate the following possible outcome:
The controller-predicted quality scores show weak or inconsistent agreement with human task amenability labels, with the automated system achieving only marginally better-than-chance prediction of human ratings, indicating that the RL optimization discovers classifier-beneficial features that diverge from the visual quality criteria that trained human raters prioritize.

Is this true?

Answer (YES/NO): NO